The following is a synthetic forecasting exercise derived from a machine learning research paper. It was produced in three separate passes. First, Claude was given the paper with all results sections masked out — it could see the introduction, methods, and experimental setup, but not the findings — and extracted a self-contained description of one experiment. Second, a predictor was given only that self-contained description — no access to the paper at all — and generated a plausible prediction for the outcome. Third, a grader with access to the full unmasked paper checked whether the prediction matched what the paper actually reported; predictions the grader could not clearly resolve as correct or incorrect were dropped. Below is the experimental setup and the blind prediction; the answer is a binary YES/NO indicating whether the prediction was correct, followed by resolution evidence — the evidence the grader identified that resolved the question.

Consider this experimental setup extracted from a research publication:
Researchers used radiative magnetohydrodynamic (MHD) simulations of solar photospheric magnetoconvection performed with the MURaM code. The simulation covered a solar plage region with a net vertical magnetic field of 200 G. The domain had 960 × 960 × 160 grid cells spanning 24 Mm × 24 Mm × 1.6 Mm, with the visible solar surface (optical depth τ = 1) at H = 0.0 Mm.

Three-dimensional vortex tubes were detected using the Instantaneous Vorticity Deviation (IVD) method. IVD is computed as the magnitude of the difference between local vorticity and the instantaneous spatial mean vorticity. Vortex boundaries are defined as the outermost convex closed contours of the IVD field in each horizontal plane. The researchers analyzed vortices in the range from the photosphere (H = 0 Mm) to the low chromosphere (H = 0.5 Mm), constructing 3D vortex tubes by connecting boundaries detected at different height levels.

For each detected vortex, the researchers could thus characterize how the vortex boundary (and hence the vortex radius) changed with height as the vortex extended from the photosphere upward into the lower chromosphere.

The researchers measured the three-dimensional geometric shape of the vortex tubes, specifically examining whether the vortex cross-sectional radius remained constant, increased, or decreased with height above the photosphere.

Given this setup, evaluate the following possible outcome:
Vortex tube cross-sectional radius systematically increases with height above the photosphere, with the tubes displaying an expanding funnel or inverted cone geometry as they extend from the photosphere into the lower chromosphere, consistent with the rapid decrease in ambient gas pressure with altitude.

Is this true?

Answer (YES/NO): YES